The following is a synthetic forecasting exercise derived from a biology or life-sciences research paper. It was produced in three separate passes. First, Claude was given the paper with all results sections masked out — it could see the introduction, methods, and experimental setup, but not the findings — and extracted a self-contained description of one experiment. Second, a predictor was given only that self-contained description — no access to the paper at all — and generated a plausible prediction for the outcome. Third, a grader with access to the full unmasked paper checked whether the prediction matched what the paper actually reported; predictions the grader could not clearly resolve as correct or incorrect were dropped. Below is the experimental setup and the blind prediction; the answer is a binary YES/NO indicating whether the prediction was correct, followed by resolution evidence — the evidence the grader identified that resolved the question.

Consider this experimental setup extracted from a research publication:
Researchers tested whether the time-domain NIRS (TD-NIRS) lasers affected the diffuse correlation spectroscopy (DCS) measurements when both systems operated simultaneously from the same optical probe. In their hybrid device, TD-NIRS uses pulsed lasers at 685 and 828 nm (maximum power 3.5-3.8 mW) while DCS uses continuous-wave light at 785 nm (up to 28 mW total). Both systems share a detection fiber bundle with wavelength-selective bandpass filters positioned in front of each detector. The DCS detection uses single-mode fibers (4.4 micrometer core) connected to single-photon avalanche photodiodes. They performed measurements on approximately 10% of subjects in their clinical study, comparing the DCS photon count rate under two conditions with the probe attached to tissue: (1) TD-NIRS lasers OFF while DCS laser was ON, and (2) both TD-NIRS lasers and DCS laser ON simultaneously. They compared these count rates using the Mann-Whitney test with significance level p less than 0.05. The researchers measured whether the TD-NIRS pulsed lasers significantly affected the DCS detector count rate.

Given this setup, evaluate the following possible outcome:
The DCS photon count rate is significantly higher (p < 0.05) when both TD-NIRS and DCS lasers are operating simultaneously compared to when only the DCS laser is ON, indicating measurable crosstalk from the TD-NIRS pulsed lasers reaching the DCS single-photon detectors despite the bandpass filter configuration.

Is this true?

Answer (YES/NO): NO